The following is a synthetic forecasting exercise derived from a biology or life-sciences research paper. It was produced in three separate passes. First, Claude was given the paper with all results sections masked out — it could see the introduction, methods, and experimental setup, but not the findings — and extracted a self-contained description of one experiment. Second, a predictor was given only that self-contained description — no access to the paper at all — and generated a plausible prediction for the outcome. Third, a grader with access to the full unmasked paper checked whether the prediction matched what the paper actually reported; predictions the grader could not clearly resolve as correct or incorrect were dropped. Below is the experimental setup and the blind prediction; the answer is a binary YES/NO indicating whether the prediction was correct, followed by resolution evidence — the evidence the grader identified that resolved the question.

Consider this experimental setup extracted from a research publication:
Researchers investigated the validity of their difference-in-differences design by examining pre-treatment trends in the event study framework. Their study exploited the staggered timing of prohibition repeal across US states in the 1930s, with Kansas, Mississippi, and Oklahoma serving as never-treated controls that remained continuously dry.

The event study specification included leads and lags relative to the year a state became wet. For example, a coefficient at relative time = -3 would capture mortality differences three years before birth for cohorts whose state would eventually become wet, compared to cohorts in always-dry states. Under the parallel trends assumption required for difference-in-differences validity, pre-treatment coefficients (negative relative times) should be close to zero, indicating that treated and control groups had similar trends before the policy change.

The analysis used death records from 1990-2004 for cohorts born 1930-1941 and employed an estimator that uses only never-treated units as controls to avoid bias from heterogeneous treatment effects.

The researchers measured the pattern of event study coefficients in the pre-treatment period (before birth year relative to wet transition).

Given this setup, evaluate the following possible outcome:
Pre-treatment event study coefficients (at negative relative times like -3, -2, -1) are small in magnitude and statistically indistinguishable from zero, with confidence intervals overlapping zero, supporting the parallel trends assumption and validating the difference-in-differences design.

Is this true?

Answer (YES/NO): YES